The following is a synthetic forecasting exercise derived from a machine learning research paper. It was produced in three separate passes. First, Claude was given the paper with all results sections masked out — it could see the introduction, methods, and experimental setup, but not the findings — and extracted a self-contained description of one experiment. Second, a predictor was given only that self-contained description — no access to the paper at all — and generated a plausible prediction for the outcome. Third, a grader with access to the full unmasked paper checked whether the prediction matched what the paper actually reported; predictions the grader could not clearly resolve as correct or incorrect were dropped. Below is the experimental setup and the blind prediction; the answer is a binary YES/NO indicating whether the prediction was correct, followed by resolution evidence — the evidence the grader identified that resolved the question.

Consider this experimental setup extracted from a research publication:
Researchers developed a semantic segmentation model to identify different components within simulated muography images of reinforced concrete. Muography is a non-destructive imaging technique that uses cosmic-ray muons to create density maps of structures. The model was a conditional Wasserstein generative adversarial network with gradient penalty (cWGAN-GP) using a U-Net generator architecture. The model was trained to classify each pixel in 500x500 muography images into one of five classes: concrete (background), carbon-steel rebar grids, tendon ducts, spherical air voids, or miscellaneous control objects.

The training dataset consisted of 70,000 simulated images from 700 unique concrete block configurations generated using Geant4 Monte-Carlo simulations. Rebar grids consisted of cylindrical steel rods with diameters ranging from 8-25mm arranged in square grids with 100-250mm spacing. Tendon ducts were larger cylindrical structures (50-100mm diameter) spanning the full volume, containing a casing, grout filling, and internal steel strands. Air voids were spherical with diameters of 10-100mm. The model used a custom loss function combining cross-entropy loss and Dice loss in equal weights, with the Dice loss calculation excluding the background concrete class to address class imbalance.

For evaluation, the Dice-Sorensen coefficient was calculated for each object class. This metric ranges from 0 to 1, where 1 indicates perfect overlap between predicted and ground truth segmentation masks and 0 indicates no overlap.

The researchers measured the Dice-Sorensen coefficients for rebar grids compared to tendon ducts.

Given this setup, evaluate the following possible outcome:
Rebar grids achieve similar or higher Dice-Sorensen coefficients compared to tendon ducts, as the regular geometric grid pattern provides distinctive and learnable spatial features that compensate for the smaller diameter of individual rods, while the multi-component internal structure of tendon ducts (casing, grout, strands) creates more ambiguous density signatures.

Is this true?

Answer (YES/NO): NO